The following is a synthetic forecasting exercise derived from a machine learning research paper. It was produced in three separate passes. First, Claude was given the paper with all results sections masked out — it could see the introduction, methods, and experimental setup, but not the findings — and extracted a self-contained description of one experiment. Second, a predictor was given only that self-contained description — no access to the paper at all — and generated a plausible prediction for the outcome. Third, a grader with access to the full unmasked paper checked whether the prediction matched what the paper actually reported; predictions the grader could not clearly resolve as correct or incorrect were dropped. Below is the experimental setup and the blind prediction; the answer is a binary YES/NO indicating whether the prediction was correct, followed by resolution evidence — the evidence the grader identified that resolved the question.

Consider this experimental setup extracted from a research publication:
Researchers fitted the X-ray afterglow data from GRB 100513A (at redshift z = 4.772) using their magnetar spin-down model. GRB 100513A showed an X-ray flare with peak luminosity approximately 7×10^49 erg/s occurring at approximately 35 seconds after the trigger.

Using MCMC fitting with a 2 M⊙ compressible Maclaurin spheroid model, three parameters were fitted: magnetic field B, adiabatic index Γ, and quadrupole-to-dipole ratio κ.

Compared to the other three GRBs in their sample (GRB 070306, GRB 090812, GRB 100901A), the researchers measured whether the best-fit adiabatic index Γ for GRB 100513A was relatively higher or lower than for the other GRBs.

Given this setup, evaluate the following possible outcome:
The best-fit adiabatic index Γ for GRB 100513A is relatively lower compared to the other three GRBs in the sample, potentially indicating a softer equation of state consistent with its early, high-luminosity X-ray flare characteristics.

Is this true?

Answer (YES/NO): NO